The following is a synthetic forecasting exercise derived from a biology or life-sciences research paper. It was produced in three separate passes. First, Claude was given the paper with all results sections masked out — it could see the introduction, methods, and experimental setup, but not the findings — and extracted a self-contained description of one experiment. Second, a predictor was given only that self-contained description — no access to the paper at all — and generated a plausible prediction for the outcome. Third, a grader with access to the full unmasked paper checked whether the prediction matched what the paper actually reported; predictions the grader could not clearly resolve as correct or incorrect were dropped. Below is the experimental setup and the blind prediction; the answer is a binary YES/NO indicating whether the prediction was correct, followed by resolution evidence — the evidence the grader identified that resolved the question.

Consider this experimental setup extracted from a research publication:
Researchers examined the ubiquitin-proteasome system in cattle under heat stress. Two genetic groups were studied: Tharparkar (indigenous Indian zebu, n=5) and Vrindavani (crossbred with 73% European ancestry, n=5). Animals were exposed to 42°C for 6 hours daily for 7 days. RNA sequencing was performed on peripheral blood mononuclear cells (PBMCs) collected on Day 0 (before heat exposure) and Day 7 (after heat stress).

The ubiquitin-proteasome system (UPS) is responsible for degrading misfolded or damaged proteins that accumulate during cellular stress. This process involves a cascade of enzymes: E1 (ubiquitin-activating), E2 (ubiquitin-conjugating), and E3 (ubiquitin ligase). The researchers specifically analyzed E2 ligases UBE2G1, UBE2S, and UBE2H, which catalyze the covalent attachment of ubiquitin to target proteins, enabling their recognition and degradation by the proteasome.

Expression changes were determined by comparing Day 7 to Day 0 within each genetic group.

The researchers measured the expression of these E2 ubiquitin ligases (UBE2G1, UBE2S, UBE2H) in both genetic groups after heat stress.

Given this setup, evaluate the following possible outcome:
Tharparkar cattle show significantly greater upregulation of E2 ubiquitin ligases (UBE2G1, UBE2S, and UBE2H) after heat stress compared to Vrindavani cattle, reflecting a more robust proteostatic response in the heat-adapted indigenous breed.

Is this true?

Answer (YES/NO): YES